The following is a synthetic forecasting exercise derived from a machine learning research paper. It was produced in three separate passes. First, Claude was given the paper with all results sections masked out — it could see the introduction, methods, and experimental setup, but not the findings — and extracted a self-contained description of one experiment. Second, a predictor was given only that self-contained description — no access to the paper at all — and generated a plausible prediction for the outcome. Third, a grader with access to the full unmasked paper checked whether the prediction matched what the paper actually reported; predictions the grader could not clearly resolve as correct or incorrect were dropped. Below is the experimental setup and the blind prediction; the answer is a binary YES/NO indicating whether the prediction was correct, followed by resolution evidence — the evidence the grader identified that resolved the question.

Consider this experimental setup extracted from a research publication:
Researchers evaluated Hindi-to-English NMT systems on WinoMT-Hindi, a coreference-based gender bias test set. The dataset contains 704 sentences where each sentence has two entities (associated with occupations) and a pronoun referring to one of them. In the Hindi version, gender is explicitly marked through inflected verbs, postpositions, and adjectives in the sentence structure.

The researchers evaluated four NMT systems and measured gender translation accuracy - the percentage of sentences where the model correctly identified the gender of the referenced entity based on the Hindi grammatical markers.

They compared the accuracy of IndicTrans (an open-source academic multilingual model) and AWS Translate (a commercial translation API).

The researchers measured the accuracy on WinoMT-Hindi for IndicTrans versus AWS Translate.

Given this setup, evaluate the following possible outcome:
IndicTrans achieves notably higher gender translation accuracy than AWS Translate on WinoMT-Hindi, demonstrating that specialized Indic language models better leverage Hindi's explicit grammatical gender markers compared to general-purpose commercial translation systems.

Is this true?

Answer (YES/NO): NO